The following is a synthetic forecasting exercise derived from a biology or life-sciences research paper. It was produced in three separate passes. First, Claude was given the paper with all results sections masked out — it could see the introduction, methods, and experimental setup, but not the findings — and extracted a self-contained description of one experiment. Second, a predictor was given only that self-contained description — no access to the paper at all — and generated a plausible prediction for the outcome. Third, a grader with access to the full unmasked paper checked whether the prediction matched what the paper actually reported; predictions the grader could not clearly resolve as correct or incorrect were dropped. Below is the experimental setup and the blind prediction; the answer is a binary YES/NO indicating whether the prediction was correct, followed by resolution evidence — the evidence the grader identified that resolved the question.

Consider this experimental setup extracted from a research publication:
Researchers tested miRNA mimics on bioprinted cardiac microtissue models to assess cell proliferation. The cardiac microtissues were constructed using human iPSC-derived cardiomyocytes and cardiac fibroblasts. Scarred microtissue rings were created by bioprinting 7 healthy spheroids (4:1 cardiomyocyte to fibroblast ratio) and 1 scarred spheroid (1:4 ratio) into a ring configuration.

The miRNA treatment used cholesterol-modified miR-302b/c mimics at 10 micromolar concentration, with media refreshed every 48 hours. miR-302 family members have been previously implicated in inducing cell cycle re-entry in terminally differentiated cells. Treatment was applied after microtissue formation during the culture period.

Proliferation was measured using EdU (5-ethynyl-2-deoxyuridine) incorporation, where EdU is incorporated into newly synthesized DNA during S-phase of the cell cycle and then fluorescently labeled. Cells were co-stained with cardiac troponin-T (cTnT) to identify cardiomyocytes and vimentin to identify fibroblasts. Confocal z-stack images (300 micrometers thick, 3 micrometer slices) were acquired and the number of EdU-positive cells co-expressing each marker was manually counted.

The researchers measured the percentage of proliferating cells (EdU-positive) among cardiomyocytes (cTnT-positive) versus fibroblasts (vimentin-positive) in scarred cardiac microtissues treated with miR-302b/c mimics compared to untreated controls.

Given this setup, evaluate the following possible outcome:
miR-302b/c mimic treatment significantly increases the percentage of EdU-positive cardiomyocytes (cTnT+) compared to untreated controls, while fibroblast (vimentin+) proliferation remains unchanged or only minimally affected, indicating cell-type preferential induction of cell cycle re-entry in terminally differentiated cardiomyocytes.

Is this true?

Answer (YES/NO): YES